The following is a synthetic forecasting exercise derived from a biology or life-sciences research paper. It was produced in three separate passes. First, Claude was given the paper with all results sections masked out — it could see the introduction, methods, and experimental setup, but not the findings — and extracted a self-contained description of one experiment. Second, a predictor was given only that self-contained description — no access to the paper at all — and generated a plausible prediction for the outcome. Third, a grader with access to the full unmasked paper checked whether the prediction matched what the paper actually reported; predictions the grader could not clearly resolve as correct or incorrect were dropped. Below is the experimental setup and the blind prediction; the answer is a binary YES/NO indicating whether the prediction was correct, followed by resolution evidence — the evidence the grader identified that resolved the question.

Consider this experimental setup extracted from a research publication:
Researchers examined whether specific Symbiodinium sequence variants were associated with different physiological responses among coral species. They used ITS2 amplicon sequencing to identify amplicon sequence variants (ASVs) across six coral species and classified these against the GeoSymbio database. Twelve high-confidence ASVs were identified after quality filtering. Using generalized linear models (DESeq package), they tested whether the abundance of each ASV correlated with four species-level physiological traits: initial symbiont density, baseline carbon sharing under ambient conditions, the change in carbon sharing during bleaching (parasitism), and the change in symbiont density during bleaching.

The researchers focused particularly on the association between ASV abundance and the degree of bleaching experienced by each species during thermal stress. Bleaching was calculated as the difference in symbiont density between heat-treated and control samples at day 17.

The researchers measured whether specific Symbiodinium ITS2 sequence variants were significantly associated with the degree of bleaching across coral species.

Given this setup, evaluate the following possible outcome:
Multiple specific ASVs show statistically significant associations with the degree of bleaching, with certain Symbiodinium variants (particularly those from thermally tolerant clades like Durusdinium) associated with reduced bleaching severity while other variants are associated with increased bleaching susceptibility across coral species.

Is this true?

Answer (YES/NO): NO